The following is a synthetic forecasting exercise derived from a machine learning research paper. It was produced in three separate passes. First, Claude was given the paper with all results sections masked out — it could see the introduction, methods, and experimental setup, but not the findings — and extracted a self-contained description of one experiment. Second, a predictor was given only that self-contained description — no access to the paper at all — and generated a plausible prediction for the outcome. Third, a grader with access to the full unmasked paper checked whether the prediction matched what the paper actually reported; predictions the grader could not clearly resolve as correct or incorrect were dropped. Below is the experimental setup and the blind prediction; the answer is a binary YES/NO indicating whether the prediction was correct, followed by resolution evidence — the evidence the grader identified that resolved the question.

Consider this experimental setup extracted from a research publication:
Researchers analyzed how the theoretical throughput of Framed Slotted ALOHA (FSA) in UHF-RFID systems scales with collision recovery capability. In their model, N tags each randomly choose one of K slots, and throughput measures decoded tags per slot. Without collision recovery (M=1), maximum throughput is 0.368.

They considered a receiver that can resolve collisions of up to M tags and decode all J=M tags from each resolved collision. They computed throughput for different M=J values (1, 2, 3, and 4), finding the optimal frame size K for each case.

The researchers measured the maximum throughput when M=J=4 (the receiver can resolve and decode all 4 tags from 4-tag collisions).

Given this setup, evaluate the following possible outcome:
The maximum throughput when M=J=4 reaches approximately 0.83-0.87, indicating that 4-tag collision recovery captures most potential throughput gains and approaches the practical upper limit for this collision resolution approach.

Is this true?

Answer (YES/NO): NO